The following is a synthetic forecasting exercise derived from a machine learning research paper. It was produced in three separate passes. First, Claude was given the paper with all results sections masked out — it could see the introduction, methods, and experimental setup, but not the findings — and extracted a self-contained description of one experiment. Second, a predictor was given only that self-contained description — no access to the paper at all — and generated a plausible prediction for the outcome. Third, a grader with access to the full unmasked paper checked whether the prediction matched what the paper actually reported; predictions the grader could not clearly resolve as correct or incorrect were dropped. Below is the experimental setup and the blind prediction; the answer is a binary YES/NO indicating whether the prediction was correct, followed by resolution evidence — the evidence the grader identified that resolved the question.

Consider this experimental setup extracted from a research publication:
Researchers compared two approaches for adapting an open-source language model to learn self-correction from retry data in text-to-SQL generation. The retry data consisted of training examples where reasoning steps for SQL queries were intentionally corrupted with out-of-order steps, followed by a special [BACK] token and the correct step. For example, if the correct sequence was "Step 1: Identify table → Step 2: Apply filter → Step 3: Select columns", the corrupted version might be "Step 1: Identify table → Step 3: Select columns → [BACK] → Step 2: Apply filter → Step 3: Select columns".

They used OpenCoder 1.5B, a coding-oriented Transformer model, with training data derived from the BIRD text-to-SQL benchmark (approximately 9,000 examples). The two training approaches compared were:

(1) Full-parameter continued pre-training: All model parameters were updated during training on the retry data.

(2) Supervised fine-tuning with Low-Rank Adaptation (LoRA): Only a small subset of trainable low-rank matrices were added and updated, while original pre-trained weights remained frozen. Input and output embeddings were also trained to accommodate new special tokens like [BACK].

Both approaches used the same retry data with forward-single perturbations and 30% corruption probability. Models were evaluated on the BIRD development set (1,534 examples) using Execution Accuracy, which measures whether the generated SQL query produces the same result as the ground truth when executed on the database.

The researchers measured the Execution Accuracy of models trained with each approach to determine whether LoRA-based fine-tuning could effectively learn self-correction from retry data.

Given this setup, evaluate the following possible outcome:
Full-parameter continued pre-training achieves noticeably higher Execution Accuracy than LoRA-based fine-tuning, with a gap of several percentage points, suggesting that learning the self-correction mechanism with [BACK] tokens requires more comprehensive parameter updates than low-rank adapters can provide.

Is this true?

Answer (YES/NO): YES